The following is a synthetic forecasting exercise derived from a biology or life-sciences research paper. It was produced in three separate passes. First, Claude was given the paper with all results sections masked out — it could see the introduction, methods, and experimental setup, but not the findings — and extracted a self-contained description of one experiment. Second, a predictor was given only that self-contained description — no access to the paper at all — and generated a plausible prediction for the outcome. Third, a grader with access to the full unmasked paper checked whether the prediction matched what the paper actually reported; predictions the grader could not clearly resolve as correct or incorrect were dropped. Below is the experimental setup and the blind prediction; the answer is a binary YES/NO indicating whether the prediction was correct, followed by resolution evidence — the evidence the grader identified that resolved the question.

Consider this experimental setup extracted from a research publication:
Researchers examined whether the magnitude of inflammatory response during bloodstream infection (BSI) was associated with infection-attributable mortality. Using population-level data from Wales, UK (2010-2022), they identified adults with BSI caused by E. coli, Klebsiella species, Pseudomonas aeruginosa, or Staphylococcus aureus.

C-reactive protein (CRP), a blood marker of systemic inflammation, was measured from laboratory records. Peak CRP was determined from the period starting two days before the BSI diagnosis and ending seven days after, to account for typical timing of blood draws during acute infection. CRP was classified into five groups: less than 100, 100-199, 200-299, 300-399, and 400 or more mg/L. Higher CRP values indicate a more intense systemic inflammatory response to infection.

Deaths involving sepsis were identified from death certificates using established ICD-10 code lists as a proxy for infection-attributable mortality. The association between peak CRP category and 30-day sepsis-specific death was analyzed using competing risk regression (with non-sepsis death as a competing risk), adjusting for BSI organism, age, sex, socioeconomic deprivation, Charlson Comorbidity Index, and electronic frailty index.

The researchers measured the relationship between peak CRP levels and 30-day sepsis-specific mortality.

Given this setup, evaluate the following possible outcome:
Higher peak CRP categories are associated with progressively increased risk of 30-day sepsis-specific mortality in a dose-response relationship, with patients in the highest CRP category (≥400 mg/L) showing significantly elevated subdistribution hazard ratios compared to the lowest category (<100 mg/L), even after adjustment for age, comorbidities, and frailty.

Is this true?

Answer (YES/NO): YES